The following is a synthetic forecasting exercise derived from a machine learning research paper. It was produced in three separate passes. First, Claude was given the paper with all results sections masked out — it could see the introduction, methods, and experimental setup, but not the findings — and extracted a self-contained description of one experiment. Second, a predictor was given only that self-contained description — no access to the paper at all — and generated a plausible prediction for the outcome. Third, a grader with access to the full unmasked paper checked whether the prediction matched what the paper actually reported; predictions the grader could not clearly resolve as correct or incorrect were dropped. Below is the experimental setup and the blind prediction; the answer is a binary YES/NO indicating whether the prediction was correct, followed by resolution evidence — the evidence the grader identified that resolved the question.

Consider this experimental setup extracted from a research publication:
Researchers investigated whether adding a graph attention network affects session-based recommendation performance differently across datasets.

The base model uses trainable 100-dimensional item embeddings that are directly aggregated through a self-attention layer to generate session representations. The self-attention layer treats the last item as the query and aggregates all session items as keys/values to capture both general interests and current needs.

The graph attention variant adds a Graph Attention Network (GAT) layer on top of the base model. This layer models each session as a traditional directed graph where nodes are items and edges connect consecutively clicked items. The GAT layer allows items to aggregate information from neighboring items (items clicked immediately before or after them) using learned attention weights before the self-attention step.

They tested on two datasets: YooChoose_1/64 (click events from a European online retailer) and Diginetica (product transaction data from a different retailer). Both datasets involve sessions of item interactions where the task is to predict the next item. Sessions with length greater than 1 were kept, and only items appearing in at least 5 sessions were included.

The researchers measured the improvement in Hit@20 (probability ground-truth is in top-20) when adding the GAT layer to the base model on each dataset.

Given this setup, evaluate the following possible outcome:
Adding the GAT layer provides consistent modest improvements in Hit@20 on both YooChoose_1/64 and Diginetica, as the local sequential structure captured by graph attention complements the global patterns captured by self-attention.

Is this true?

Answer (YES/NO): YES